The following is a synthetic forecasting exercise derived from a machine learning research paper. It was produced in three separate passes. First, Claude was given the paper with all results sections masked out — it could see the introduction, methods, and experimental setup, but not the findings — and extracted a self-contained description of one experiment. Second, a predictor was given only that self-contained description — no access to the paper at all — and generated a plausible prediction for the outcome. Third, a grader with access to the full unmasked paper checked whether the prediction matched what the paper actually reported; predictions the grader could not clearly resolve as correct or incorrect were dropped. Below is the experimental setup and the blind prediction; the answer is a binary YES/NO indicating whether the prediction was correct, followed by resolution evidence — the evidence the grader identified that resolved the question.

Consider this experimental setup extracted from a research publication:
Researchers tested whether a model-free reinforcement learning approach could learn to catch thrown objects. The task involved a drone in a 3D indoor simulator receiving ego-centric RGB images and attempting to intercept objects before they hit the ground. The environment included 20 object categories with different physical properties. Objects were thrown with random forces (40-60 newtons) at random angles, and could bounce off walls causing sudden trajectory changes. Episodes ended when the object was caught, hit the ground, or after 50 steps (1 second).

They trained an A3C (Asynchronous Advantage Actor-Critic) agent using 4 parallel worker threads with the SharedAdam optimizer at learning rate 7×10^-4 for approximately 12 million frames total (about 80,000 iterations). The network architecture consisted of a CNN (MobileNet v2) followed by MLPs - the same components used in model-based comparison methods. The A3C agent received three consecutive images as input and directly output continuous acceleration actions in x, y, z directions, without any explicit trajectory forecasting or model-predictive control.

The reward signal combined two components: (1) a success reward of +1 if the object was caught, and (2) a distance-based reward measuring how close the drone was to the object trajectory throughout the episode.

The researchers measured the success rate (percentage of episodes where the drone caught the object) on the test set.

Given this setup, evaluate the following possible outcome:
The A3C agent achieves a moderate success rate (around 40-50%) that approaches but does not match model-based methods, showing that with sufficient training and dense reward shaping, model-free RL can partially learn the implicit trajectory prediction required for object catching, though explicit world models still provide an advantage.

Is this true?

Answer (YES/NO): NO